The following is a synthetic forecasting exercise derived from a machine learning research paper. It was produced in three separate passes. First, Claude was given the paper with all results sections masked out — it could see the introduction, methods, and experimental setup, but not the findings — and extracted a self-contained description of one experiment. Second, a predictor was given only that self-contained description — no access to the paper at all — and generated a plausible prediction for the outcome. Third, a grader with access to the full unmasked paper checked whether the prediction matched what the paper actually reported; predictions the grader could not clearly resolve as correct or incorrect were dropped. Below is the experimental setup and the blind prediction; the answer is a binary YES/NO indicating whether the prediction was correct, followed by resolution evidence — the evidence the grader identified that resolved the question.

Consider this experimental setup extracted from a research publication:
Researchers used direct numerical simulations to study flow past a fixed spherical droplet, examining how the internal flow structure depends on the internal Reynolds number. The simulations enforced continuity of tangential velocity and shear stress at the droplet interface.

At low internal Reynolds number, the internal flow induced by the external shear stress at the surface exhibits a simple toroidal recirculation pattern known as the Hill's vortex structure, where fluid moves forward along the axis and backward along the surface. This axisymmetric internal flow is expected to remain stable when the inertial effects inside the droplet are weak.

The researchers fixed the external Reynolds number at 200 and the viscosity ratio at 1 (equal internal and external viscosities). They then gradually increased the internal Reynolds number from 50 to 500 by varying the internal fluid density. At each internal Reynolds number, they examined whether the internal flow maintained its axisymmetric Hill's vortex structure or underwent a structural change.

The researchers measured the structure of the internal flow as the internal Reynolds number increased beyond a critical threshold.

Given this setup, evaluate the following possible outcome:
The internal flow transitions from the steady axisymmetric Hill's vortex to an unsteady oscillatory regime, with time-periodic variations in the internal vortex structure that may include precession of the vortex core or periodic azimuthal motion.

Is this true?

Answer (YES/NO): NO